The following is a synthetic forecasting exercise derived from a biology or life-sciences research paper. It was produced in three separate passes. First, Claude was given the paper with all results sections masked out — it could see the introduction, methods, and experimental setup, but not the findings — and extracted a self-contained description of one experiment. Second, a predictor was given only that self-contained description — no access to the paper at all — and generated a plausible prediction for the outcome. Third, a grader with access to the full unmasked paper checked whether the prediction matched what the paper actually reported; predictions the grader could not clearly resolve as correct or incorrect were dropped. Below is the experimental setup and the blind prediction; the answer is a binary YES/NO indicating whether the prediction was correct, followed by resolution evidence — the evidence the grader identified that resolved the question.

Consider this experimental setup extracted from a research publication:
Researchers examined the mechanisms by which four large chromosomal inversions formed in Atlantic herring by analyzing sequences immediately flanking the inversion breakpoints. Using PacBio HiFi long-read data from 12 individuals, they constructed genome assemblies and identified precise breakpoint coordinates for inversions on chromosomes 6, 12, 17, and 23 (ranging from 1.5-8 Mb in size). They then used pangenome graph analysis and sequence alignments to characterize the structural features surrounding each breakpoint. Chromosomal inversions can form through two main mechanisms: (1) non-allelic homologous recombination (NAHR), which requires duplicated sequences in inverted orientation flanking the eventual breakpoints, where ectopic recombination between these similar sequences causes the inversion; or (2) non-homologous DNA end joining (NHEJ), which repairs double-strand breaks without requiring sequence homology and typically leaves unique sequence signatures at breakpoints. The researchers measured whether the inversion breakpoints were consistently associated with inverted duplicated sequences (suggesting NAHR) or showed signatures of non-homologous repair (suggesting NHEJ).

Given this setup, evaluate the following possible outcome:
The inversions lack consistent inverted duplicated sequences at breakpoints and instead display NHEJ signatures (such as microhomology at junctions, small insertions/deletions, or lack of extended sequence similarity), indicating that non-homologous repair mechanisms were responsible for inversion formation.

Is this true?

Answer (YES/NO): NO